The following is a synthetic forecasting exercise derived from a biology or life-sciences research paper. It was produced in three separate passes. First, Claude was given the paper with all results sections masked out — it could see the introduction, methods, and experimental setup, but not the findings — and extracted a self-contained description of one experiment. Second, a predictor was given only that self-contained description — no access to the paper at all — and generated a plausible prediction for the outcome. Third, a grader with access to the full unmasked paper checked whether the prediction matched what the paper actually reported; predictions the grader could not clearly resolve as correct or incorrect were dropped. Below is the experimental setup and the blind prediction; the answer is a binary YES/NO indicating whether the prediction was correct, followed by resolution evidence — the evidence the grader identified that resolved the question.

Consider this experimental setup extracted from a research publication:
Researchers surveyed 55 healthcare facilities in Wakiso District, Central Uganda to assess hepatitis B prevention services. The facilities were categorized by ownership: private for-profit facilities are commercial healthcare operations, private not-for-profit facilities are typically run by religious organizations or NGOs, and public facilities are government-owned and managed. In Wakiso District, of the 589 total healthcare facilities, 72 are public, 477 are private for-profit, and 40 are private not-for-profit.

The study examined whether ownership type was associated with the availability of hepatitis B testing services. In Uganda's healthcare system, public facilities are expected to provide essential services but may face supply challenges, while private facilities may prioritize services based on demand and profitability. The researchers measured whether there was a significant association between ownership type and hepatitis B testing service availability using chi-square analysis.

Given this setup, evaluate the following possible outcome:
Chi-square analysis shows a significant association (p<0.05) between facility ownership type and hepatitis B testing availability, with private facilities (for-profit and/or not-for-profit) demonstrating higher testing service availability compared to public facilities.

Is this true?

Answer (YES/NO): YES